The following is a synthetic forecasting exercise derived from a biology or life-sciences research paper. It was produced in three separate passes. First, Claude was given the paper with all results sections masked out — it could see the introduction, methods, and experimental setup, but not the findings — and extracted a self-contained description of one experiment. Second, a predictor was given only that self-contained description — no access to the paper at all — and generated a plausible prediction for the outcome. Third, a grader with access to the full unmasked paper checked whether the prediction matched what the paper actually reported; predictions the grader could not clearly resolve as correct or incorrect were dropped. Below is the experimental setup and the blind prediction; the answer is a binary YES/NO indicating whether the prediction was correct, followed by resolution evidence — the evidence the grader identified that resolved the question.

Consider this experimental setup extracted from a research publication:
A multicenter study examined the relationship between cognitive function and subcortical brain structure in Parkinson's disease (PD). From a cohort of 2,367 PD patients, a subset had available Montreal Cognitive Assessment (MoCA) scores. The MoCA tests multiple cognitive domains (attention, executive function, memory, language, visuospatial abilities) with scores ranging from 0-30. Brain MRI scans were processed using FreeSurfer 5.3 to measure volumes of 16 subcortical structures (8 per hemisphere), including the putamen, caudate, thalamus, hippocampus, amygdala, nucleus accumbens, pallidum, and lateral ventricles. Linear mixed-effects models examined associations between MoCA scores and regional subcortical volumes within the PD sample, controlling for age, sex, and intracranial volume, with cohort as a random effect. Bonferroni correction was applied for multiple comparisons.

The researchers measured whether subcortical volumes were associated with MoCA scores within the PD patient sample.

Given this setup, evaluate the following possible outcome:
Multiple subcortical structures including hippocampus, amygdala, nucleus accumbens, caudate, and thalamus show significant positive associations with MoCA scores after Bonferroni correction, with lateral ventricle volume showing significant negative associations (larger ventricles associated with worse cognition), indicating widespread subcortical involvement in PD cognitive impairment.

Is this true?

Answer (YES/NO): NO